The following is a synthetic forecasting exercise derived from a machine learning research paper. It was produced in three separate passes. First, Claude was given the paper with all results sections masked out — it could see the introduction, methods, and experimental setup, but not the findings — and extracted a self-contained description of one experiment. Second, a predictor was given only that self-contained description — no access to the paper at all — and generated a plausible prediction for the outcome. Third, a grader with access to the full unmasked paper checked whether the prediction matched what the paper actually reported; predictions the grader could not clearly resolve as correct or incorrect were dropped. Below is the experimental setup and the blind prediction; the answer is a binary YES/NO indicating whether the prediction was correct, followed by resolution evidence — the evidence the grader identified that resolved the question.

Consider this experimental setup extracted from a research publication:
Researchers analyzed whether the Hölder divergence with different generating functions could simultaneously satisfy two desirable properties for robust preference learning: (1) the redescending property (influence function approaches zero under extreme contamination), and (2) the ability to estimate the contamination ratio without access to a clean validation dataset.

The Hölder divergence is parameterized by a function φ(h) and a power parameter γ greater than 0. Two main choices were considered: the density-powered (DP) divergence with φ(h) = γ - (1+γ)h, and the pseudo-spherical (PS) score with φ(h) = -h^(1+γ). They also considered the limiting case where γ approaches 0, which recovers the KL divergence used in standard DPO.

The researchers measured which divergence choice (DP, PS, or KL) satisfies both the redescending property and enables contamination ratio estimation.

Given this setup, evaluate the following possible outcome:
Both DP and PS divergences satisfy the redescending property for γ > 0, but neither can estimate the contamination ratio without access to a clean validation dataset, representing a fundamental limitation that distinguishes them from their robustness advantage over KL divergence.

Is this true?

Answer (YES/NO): NO